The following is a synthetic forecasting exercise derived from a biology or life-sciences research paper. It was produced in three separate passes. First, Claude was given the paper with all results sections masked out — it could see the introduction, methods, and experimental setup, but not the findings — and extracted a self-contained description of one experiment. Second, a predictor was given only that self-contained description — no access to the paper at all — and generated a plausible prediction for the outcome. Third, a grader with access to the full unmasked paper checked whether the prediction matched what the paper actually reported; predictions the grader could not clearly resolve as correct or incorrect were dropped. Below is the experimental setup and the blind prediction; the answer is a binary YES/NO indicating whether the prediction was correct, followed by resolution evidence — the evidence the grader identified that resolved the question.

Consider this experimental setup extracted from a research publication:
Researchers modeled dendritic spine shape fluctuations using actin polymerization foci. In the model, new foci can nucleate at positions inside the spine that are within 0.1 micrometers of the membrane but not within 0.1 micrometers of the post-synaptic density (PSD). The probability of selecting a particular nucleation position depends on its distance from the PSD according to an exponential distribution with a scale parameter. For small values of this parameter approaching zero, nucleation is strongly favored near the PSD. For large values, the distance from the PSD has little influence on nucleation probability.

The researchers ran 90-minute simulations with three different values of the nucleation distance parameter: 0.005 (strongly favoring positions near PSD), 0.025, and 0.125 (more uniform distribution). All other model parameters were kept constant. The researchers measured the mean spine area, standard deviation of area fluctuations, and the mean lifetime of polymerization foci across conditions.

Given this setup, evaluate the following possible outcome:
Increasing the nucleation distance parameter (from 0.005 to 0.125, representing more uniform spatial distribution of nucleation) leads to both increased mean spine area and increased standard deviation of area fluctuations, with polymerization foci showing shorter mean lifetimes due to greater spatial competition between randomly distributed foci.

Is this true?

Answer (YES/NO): NO